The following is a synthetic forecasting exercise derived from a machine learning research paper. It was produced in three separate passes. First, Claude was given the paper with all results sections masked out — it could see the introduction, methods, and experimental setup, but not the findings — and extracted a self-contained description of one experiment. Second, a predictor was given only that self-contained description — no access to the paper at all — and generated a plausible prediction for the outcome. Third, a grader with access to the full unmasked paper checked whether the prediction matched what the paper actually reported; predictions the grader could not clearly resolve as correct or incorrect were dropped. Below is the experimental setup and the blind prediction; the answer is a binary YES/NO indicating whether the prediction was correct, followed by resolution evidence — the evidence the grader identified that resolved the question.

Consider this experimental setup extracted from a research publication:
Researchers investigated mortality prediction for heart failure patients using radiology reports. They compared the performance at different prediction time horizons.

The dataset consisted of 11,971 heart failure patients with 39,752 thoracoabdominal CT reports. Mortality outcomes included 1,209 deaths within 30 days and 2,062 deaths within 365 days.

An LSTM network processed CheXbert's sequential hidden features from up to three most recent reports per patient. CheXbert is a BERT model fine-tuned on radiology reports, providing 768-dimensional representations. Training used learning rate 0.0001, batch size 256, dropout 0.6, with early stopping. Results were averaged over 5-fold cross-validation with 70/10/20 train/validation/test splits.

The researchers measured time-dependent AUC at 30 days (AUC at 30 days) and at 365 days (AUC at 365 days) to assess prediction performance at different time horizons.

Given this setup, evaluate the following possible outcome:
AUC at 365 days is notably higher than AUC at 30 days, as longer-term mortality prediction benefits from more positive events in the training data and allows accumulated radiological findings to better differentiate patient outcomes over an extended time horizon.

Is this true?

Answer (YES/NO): NO